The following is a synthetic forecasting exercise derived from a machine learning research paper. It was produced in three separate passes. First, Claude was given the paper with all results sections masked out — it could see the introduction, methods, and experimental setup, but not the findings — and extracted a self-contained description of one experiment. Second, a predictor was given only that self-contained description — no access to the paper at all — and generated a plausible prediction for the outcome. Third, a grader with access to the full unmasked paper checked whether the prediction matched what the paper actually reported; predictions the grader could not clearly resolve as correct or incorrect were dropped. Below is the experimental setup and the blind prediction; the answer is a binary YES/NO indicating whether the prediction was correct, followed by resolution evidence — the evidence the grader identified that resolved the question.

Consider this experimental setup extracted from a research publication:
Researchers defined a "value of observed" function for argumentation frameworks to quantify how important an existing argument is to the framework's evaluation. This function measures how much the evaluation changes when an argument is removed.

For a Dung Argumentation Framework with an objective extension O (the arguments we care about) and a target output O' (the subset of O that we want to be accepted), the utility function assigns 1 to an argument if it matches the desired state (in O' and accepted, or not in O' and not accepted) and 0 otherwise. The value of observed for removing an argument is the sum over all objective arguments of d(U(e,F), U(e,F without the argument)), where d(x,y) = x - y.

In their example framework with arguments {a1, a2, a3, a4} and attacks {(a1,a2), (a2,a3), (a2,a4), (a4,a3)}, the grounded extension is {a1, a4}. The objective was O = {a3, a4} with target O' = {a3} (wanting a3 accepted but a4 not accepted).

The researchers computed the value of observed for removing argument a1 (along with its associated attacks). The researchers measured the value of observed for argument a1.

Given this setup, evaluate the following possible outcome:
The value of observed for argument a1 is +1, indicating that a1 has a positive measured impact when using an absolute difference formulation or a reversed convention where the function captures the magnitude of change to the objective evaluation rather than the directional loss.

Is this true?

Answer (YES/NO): NO